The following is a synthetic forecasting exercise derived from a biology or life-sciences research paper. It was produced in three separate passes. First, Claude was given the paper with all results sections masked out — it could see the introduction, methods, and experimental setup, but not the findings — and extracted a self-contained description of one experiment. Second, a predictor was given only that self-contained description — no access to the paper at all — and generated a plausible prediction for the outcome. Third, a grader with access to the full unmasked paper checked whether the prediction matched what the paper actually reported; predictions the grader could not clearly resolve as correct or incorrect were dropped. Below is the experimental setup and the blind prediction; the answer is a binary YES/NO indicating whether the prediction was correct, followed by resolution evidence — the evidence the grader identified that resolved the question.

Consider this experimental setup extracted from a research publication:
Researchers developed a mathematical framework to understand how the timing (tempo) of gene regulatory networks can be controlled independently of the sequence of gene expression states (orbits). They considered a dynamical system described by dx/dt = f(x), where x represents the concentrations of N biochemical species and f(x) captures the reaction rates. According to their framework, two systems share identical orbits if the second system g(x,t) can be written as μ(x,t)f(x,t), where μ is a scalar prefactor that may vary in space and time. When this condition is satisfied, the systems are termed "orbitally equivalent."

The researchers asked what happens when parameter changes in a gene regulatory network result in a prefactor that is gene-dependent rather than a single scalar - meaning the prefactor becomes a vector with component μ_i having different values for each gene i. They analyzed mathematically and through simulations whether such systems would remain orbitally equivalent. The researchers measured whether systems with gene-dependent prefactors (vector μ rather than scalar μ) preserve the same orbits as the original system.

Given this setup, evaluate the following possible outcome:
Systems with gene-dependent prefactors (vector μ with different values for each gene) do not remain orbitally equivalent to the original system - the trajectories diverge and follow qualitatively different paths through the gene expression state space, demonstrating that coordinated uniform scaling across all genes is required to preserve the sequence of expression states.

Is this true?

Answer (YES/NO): YES